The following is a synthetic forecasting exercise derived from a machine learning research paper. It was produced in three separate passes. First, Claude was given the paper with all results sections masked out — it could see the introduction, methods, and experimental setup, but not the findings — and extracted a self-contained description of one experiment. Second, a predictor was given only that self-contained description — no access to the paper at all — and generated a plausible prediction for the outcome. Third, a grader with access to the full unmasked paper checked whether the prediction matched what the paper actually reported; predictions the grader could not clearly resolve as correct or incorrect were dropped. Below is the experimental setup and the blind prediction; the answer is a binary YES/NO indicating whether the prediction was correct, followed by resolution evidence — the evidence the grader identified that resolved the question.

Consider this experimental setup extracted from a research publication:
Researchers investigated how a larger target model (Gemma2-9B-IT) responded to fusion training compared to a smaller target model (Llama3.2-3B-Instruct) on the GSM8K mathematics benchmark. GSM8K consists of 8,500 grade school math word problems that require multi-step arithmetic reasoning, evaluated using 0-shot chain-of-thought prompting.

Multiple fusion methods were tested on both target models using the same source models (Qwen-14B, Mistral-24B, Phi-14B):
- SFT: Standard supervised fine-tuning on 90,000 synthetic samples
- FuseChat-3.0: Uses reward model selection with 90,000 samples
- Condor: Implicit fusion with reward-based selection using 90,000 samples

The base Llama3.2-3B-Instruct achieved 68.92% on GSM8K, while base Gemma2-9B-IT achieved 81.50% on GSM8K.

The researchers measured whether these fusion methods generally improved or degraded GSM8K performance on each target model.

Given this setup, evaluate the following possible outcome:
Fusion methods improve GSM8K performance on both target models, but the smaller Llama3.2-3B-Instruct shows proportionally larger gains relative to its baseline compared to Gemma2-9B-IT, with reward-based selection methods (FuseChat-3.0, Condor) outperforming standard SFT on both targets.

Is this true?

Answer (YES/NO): NO